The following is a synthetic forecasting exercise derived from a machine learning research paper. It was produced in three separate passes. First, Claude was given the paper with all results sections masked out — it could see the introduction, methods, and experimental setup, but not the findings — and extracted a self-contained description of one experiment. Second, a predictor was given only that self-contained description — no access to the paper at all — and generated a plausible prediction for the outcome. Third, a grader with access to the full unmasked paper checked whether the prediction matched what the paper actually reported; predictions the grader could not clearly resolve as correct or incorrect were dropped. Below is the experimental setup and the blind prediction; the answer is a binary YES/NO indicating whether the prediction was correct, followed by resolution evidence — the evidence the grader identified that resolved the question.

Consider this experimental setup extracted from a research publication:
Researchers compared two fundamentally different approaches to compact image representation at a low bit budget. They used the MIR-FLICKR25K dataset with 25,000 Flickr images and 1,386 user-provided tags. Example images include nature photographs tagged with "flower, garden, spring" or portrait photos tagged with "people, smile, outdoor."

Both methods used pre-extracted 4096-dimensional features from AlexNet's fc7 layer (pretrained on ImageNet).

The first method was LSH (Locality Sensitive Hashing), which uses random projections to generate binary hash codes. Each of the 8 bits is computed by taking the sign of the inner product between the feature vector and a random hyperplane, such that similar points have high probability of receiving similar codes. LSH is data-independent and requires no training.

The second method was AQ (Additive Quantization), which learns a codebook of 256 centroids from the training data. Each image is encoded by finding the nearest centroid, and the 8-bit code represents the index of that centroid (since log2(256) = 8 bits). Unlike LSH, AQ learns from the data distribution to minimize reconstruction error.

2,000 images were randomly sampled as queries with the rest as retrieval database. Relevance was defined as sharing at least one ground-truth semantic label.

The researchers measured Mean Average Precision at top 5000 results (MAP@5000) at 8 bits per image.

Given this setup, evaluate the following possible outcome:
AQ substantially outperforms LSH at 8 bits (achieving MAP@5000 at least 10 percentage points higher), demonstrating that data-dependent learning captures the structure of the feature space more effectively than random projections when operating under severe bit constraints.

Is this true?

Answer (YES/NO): YES